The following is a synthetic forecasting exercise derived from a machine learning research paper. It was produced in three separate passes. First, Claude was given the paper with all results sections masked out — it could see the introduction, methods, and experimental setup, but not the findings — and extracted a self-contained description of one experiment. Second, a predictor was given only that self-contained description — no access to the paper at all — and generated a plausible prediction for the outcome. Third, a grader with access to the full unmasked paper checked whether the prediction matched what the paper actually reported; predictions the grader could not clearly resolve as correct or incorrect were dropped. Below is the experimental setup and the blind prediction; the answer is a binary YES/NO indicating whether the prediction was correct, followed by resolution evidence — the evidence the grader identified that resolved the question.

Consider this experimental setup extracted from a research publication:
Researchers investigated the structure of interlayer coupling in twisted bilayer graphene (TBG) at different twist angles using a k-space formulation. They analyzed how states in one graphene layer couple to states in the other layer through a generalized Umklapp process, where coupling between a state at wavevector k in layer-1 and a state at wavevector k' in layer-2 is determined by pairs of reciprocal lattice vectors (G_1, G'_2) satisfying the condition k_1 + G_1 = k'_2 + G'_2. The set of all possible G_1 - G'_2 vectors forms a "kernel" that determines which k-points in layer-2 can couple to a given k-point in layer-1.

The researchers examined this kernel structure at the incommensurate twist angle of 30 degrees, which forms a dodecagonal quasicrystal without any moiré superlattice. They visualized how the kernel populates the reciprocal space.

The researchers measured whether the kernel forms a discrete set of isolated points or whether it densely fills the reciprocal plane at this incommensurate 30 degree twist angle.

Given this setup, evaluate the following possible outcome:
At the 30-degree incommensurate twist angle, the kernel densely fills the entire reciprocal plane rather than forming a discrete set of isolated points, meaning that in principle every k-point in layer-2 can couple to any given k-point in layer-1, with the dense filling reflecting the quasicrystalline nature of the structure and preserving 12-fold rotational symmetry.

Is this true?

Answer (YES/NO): YES